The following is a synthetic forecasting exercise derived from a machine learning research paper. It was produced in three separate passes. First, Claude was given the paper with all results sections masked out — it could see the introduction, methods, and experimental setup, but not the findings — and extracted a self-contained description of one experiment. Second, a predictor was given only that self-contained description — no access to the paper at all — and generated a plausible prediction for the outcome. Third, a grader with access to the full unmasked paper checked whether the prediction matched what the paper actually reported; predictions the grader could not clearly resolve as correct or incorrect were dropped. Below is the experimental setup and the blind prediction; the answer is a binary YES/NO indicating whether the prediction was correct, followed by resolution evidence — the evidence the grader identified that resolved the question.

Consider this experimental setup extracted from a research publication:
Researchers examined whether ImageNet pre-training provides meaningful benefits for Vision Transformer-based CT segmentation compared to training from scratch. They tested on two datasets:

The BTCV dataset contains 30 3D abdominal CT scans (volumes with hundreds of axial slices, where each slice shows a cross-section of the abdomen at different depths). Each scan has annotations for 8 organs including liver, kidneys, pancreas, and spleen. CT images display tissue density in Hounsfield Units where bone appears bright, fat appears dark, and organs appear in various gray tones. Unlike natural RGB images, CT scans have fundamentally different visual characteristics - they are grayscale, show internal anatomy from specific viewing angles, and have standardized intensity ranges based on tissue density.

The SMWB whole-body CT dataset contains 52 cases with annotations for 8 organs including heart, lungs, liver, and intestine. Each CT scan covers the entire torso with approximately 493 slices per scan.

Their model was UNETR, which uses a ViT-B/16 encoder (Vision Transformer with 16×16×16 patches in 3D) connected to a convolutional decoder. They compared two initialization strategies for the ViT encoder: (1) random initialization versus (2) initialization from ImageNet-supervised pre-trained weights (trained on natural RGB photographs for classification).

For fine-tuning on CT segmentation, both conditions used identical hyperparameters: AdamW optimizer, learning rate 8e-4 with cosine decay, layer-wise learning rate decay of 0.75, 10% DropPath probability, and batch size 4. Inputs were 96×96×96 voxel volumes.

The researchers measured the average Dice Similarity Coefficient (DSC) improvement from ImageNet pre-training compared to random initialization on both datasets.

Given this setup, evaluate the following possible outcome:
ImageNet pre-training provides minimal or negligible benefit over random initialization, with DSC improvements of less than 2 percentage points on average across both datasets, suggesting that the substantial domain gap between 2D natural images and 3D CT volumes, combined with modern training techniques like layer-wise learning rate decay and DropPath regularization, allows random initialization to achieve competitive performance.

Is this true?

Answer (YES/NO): YES